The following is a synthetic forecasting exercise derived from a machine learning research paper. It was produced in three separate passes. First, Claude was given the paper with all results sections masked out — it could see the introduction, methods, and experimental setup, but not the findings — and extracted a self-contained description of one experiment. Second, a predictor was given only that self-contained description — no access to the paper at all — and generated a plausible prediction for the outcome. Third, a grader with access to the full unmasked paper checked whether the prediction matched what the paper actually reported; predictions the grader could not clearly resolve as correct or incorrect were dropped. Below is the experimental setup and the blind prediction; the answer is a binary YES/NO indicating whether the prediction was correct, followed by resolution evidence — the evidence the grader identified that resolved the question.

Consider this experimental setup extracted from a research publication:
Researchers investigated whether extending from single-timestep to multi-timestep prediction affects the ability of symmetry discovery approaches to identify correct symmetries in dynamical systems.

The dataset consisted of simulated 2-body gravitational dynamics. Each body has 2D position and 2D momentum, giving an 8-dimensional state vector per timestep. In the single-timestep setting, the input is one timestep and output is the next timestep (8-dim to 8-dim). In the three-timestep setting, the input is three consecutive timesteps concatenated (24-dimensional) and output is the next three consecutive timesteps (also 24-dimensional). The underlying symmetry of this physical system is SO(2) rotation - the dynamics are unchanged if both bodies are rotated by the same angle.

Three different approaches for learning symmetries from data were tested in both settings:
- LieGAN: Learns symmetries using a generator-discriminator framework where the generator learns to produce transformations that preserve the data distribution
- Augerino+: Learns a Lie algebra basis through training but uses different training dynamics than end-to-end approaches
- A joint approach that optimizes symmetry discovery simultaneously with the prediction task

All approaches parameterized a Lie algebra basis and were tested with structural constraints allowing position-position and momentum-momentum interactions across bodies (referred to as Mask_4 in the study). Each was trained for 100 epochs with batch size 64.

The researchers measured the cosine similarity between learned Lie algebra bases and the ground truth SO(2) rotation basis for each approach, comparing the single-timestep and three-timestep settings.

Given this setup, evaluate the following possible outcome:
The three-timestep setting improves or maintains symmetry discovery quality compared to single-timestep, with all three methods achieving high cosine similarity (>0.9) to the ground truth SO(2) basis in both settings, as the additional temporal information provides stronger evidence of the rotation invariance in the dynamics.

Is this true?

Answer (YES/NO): NO